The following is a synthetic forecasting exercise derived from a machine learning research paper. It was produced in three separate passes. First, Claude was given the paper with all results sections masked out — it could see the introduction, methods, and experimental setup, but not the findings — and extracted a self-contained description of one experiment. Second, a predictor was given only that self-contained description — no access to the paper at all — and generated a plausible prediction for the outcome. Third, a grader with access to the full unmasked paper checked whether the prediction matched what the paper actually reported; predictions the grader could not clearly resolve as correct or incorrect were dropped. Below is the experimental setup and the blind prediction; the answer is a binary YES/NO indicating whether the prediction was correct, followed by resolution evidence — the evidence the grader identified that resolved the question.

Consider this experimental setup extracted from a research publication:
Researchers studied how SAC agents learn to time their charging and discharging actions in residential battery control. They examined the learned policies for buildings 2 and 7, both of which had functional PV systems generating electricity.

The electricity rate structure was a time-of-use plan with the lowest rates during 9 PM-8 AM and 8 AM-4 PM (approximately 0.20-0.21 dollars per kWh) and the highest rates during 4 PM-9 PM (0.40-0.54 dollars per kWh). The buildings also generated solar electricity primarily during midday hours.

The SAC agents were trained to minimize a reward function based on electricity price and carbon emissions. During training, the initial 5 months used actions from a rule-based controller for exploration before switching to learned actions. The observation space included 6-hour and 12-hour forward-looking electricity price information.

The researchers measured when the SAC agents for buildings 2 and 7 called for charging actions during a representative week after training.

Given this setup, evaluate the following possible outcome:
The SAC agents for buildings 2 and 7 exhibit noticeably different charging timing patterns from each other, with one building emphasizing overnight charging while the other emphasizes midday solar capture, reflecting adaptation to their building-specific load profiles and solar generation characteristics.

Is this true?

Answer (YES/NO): NO